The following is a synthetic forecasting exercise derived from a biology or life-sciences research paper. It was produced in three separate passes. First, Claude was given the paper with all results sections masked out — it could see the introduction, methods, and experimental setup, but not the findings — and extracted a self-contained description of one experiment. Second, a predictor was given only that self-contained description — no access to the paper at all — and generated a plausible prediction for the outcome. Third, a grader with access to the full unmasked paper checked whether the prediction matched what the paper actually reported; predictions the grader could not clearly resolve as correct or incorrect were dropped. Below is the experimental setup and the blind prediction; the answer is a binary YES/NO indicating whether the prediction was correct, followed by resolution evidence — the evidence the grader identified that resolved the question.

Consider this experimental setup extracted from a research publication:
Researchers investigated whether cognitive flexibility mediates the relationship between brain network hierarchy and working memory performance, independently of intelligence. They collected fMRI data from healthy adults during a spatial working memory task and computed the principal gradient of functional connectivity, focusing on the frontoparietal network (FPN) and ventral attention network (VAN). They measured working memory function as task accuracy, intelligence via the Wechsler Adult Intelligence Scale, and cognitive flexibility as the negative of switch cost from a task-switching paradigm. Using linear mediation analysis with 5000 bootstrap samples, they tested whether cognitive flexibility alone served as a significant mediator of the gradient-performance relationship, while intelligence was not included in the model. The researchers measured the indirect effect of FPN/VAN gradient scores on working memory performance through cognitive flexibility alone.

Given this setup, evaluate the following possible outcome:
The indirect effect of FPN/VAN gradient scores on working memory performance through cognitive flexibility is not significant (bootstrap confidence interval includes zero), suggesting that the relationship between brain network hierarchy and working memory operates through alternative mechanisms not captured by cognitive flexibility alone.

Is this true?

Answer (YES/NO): YES